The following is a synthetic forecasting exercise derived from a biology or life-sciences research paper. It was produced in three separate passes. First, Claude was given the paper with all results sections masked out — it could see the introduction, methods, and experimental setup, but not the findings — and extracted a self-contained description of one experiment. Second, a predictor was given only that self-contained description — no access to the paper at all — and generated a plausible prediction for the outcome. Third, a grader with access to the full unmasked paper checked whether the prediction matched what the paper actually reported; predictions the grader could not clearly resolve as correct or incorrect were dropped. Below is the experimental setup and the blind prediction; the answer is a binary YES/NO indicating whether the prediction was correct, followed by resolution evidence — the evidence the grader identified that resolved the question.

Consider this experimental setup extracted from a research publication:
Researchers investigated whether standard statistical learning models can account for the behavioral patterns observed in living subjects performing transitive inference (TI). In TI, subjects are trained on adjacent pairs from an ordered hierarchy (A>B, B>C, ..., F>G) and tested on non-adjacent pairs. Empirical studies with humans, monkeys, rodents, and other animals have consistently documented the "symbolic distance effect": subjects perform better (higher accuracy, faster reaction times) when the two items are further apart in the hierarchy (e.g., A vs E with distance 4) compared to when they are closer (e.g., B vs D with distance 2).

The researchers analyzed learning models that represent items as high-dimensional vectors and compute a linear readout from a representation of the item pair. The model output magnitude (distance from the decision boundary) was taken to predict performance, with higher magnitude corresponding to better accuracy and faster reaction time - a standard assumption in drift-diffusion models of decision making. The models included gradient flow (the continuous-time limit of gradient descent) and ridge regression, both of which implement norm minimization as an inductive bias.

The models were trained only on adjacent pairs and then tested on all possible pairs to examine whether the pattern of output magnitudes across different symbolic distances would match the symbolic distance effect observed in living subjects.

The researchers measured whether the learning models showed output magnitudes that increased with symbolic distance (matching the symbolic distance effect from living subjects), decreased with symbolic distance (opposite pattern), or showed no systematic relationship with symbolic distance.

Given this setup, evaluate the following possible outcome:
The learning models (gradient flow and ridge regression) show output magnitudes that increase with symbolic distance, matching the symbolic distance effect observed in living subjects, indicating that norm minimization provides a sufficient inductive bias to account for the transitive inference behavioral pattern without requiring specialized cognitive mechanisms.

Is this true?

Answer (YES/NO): YES